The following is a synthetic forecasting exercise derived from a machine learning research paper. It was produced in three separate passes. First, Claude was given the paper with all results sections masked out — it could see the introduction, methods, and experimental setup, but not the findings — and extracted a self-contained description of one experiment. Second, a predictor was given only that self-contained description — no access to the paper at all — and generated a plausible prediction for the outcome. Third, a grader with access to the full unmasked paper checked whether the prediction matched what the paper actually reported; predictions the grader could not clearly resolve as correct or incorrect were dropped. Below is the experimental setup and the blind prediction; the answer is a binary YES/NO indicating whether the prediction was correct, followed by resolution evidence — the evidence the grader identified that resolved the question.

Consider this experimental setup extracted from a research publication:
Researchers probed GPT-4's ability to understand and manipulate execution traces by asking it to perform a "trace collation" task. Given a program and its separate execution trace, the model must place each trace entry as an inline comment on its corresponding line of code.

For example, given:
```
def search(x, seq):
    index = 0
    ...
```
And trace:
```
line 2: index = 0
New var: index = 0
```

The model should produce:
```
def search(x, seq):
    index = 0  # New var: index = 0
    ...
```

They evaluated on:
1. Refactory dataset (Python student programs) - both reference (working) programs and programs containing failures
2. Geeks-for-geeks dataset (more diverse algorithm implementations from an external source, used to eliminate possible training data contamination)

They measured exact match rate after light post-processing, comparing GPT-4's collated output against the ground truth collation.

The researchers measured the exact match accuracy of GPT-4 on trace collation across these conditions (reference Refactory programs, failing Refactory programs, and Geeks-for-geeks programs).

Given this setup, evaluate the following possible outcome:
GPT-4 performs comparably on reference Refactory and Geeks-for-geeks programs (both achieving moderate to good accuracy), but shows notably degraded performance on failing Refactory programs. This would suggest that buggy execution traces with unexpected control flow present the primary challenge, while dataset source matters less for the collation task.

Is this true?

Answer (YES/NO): NO